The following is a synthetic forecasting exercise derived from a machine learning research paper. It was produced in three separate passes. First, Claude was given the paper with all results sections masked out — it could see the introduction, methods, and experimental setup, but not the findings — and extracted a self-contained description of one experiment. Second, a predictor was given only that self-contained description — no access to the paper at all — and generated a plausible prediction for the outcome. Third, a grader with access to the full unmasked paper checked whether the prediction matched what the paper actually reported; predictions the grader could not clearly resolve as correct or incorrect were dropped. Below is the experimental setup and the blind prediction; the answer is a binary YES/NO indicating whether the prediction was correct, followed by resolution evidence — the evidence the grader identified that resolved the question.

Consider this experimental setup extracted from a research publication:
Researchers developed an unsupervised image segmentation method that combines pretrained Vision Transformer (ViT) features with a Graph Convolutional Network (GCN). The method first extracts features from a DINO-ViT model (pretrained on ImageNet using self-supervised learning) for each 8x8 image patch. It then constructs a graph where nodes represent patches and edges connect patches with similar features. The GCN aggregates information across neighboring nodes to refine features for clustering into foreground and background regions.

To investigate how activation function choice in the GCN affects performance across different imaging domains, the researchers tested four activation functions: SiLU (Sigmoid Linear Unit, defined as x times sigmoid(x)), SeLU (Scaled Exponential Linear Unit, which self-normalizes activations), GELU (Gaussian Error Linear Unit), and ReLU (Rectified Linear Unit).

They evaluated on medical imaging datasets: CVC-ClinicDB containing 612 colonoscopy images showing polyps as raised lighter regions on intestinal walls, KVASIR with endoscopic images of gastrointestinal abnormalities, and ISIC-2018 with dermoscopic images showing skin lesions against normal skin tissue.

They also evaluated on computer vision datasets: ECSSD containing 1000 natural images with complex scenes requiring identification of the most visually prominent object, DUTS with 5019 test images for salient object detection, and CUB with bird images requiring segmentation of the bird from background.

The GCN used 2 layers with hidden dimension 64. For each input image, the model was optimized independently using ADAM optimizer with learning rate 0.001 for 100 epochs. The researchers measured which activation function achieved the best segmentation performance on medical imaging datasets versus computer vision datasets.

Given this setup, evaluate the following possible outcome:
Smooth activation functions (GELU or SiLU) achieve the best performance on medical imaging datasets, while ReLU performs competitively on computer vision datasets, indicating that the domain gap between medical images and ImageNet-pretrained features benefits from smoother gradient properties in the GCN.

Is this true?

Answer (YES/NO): NO